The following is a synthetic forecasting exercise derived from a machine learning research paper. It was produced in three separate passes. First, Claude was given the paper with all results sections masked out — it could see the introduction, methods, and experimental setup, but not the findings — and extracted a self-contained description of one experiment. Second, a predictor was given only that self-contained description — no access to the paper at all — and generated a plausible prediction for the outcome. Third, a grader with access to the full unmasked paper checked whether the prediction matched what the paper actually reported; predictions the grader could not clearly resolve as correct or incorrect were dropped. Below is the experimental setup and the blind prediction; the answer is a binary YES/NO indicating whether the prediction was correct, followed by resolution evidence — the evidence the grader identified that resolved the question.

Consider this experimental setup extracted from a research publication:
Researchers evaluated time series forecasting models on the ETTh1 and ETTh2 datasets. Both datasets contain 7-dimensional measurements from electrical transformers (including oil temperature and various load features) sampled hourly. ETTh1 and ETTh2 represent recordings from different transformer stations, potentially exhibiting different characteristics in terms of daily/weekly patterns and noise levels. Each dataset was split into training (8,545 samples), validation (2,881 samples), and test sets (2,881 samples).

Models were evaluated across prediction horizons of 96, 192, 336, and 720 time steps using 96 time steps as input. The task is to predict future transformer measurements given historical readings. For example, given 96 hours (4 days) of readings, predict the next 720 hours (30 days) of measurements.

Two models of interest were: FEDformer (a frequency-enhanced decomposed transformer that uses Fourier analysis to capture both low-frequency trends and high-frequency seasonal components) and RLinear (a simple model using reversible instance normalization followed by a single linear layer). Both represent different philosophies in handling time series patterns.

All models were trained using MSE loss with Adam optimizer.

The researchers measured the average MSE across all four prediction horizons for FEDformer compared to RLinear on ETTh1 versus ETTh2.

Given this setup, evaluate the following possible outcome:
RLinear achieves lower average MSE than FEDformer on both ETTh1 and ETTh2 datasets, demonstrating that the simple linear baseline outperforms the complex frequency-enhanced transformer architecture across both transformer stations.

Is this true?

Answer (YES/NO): NO